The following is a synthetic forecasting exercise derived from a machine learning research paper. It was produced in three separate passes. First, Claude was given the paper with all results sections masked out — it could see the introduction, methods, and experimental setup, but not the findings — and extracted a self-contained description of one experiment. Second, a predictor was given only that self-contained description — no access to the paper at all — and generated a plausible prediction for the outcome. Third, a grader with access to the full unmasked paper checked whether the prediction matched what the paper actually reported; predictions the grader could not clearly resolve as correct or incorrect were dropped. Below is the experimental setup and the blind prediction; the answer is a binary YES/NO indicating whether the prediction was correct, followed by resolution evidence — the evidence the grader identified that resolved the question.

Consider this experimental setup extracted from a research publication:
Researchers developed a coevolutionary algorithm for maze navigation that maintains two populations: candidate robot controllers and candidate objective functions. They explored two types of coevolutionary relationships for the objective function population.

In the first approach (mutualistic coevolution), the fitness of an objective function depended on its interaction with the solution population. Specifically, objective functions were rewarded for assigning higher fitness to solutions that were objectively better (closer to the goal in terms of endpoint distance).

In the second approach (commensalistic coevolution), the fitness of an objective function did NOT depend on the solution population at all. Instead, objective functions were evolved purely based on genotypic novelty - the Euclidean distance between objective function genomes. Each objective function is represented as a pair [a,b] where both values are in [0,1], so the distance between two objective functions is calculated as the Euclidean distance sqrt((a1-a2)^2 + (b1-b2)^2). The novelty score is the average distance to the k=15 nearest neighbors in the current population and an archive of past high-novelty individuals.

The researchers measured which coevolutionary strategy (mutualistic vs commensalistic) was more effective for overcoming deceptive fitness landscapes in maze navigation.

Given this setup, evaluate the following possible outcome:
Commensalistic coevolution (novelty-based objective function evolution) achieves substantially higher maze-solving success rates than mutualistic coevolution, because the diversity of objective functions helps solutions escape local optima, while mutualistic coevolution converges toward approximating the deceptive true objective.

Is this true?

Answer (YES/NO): YES